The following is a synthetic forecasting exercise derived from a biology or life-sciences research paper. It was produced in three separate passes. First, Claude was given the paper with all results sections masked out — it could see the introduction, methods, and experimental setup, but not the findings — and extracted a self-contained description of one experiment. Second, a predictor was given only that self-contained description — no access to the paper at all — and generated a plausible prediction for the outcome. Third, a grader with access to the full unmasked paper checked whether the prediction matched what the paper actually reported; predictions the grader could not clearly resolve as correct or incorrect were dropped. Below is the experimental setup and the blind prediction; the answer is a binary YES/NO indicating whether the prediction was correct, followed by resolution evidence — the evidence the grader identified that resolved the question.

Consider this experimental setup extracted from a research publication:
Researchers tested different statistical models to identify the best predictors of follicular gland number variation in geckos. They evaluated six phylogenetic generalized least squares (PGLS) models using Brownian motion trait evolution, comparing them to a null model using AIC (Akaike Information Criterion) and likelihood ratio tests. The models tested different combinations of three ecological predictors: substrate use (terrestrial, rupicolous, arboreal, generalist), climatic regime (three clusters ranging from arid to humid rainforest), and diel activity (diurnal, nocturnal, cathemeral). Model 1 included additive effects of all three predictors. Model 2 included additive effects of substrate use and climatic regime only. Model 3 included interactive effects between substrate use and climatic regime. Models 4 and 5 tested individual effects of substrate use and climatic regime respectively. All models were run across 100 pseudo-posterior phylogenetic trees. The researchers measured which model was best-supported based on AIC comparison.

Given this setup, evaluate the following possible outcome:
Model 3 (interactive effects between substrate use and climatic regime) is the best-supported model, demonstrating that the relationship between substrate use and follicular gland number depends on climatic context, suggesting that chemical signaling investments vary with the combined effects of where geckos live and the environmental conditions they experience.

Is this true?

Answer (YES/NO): NO